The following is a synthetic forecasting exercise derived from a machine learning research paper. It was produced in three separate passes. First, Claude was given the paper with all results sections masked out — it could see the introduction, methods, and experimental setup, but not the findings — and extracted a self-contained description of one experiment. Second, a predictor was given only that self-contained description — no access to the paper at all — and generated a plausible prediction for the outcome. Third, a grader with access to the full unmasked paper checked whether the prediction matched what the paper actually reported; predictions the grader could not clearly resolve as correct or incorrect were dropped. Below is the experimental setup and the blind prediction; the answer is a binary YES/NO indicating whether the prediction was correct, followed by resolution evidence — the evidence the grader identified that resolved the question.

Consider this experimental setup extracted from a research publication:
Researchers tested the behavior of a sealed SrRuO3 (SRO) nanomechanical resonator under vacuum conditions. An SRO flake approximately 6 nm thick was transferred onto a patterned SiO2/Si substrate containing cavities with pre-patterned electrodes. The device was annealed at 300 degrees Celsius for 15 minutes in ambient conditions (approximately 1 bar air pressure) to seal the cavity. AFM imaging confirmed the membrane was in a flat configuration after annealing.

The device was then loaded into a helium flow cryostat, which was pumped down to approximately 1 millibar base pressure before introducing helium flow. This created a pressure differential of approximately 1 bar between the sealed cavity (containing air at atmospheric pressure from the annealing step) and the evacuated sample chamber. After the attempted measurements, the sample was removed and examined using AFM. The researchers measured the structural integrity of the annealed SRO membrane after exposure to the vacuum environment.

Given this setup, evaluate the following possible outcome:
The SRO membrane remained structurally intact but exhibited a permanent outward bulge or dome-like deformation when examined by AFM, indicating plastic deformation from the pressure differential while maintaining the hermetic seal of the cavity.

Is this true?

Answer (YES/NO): NO